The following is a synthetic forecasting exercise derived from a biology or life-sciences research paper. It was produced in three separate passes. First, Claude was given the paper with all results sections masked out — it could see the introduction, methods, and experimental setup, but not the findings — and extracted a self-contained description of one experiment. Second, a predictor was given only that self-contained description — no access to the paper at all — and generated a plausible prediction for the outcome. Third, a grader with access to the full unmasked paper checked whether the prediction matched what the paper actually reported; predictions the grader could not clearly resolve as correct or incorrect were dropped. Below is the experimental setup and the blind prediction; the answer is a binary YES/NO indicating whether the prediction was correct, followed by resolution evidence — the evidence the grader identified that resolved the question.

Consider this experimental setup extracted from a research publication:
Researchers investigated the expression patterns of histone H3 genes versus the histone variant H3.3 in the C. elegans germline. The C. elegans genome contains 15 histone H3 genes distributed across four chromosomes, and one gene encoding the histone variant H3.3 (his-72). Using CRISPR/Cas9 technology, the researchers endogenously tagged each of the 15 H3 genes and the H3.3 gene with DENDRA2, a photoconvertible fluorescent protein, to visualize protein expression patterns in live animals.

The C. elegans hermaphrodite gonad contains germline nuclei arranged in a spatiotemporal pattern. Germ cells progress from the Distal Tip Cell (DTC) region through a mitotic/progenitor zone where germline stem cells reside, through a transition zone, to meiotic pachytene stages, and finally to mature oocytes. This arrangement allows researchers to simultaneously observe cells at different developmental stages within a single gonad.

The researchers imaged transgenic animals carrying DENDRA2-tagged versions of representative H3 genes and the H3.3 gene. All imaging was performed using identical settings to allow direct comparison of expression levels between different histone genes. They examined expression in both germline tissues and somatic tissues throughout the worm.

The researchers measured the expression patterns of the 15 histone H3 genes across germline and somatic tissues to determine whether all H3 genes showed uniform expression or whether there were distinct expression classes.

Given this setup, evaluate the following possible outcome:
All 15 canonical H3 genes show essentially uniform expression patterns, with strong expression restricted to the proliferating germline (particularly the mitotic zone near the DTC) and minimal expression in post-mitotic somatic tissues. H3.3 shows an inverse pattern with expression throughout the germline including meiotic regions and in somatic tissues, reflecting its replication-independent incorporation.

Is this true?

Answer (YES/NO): NO